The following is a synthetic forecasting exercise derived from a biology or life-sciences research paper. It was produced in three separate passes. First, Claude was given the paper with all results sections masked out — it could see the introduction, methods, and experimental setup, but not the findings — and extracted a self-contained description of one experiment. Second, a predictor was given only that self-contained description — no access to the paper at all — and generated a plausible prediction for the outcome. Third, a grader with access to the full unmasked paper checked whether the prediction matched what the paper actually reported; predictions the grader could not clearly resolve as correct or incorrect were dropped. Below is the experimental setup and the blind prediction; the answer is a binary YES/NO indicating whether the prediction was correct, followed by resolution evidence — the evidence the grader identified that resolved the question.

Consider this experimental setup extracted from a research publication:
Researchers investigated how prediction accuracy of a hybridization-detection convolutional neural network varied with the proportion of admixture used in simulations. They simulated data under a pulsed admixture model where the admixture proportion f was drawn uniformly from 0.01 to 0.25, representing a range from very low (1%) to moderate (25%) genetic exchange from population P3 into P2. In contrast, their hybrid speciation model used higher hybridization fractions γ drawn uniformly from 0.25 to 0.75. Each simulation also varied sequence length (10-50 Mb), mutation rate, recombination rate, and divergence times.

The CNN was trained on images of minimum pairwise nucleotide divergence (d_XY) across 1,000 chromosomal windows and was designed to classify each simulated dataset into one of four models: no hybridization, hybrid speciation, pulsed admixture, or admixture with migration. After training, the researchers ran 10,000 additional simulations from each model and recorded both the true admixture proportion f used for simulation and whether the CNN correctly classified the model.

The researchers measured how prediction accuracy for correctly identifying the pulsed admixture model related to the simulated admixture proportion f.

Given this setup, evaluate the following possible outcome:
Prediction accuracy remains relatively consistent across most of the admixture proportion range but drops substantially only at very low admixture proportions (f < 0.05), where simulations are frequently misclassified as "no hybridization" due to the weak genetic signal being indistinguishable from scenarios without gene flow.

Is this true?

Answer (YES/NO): NO